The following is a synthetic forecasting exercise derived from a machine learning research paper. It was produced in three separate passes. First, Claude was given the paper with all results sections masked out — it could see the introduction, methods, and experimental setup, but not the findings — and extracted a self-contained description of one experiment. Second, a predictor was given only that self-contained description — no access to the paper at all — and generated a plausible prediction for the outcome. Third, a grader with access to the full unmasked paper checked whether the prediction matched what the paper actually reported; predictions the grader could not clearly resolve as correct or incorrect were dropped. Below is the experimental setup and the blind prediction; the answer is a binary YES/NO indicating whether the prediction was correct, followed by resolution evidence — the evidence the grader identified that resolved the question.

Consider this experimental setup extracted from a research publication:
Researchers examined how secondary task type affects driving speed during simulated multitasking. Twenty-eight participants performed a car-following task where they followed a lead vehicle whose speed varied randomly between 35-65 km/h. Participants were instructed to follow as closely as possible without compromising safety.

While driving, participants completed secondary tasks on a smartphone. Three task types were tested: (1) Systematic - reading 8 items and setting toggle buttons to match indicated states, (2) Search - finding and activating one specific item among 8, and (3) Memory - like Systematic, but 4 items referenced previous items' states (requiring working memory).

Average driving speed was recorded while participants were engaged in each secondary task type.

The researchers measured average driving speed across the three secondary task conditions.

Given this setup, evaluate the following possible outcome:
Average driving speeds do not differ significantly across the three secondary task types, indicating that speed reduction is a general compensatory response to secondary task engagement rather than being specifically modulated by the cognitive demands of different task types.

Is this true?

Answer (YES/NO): NO